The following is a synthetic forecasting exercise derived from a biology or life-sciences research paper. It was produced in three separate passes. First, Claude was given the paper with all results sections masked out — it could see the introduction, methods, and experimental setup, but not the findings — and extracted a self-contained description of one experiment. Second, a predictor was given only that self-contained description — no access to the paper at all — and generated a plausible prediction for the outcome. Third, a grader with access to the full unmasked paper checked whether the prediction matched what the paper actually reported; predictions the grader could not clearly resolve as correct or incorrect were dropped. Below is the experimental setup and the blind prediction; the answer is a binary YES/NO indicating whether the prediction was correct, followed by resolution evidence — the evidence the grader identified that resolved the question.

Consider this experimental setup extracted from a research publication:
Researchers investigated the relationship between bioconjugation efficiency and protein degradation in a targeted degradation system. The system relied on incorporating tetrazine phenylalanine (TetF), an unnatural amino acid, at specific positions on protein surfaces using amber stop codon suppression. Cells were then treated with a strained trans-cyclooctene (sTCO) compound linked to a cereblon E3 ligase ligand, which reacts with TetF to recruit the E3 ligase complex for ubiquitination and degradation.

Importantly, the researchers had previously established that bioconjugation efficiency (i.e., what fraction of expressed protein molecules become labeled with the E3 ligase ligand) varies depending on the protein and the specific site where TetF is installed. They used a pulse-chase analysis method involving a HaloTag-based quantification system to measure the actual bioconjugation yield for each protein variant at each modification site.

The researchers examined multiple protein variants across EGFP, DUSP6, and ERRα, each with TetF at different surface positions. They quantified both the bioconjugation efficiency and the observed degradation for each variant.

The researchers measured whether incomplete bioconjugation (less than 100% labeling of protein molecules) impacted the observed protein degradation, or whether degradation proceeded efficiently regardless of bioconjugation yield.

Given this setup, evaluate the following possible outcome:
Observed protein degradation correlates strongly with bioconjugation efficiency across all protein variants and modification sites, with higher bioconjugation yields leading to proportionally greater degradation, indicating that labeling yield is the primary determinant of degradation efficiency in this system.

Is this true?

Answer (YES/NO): NO